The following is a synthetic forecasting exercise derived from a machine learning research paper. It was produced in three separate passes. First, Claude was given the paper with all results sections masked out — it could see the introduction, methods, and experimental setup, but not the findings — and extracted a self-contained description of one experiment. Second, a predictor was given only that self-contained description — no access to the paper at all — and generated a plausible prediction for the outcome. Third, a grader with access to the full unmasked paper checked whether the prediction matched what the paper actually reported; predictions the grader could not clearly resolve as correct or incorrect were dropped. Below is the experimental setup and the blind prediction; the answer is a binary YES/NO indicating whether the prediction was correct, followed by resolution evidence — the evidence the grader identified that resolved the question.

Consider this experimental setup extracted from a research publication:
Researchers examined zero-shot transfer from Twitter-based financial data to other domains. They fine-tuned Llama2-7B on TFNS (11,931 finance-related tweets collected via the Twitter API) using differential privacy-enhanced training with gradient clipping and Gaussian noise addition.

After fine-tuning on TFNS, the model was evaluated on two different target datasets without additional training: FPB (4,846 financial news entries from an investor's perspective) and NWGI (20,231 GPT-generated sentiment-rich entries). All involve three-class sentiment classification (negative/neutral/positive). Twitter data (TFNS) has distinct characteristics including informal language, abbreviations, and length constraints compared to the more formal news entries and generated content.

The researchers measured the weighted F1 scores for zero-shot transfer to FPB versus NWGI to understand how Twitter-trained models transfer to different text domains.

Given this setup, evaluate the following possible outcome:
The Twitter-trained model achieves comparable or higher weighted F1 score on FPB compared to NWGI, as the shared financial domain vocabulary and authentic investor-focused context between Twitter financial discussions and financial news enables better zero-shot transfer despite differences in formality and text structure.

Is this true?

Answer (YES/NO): YES